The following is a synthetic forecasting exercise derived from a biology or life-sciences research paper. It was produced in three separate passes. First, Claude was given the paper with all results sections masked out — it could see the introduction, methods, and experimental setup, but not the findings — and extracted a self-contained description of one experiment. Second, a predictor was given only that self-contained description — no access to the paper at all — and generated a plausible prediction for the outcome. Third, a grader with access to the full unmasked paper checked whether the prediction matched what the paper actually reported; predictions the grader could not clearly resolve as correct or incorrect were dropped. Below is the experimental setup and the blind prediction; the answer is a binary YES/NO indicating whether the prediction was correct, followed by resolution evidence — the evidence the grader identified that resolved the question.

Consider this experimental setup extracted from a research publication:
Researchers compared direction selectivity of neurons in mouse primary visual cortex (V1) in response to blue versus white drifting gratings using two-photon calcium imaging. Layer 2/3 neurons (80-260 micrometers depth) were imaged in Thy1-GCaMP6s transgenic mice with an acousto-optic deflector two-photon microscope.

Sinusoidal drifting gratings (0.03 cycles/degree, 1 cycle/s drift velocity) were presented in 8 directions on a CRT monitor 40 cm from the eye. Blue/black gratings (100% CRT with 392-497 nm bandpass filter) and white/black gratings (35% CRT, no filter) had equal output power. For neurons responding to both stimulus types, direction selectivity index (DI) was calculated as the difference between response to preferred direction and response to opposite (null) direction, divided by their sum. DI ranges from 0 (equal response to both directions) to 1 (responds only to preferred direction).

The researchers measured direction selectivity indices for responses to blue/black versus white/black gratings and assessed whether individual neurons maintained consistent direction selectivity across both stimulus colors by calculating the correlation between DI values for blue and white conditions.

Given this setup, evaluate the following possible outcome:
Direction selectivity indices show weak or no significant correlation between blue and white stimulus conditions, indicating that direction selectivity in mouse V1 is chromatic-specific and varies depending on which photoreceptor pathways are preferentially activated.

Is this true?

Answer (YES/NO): NO